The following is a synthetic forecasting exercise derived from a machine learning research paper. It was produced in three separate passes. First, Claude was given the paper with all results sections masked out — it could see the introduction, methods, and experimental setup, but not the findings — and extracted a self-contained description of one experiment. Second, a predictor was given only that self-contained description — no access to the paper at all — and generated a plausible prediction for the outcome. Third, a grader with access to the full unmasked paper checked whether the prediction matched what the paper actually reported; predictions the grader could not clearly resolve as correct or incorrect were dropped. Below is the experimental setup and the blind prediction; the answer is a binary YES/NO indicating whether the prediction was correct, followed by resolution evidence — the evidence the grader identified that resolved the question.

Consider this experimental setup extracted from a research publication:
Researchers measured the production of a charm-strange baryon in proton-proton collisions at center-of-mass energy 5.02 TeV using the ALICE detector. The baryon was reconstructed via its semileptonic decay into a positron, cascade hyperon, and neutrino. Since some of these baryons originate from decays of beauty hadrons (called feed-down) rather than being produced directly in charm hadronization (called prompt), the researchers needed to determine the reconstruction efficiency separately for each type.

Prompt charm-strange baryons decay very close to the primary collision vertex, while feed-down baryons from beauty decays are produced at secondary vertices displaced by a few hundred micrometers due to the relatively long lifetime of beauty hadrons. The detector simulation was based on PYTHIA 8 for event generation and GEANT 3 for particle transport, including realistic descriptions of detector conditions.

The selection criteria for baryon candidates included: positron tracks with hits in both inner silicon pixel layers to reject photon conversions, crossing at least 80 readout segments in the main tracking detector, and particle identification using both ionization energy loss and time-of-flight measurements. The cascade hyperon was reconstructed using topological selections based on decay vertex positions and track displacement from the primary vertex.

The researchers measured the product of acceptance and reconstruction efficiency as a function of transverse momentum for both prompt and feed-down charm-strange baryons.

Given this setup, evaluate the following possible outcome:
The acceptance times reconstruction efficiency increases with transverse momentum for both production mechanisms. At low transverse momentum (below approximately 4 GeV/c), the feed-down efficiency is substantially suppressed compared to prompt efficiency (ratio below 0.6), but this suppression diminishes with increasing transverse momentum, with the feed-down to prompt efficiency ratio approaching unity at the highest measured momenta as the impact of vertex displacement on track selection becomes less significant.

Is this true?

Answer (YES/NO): NO